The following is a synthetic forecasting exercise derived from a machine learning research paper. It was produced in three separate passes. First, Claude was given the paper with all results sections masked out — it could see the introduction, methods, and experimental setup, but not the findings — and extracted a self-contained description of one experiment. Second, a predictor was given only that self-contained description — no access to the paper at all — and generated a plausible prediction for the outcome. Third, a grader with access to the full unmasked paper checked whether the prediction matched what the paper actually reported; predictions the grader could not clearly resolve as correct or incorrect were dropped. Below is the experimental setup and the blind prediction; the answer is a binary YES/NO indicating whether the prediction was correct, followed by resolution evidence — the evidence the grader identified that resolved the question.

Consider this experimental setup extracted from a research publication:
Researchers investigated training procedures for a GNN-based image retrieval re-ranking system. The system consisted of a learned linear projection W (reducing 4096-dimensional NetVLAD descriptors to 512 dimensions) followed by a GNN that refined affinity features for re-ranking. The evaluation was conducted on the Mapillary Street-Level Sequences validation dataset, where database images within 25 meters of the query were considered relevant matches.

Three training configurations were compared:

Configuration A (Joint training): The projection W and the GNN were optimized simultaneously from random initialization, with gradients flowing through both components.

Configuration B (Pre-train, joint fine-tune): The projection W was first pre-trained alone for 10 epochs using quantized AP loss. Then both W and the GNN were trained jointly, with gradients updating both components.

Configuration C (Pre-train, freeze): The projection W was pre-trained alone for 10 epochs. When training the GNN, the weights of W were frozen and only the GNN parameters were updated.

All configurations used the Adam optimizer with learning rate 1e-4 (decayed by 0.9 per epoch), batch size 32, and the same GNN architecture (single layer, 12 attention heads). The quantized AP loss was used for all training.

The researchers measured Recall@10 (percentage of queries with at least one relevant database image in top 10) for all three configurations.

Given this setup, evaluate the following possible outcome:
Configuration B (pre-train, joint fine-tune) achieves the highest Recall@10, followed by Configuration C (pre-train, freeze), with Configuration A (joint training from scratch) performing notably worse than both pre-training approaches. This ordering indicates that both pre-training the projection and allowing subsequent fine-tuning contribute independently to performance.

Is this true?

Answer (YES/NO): NO